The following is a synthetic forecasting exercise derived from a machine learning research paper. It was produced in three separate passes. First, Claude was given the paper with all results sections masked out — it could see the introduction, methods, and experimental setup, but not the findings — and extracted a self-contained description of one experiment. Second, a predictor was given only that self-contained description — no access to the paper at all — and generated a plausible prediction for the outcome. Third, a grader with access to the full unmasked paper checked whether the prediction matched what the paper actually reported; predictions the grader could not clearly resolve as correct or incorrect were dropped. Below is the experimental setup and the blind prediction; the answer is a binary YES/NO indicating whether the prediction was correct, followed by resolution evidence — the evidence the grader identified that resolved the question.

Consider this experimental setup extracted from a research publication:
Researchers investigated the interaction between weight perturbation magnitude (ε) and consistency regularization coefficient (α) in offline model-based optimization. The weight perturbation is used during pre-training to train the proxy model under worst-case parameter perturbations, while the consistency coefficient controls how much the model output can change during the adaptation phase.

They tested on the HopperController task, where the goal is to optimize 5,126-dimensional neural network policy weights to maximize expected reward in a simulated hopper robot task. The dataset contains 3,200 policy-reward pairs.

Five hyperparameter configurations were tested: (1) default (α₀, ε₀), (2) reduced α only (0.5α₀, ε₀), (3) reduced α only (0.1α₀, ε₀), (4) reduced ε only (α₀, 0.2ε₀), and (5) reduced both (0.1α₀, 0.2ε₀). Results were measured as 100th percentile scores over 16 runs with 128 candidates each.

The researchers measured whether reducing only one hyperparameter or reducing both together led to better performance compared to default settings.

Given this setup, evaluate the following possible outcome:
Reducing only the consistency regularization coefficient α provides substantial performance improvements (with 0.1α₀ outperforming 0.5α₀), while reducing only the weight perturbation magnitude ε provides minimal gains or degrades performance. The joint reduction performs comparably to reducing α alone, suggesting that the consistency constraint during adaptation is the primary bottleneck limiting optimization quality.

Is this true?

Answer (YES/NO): NO